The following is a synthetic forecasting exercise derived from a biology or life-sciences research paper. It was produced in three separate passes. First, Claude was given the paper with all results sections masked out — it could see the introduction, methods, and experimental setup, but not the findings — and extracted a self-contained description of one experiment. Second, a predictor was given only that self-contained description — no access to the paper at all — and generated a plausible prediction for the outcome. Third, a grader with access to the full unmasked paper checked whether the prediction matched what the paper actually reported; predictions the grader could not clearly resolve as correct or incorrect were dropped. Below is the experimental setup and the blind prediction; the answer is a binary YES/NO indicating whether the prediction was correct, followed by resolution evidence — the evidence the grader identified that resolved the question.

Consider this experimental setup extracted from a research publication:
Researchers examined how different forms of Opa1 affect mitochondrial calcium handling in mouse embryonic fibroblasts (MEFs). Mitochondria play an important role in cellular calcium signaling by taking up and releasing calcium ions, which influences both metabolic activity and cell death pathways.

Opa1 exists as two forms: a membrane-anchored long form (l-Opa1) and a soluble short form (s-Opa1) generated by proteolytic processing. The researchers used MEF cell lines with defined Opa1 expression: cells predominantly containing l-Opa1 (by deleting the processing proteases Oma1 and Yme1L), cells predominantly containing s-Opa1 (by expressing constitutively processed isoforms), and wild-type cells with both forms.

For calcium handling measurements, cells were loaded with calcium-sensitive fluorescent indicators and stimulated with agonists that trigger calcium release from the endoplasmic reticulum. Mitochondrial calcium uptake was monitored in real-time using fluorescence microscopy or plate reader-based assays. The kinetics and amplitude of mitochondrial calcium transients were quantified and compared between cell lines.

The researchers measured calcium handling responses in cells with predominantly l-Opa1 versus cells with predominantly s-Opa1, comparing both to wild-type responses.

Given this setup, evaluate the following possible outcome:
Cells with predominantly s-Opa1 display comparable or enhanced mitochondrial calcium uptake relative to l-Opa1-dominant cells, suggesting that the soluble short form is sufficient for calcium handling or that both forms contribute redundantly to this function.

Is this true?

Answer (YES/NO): YES